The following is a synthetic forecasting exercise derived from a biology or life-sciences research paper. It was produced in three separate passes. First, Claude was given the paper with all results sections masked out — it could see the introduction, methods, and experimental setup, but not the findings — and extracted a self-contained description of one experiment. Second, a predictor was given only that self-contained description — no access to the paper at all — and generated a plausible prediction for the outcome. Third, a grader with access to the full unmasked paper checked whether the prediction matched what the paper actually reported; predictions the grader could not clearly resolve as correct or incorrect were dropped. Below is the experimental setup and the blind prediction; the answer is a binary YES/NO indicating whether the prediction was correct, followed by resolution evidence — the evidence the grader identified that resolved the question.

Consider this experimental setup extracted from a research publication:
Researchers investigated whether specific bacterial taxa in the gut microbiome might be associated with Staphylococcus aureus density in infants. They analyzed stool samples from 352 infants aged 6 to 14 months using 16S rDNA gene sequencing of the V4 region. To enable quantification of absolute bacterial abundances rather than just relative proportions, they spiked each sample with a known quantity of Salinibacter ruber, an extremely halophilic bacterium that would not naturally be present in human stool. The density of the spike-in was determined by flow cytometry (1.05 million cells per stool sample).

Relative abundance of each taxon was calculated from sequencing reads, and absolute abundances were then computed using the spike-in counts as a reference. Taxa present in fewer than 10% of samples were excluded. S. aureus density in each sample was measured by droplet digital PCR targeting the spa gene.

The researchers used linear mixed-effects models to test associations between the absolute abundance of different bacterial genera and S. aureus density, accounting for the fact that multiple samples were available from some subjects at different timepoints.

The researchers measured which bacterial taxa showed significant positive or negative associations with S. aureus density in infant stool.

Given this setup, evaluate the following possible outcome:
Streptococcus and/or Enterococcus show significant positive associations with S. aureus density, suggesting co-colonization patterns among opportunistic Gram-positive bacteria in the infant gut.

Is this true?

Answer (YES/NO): NO